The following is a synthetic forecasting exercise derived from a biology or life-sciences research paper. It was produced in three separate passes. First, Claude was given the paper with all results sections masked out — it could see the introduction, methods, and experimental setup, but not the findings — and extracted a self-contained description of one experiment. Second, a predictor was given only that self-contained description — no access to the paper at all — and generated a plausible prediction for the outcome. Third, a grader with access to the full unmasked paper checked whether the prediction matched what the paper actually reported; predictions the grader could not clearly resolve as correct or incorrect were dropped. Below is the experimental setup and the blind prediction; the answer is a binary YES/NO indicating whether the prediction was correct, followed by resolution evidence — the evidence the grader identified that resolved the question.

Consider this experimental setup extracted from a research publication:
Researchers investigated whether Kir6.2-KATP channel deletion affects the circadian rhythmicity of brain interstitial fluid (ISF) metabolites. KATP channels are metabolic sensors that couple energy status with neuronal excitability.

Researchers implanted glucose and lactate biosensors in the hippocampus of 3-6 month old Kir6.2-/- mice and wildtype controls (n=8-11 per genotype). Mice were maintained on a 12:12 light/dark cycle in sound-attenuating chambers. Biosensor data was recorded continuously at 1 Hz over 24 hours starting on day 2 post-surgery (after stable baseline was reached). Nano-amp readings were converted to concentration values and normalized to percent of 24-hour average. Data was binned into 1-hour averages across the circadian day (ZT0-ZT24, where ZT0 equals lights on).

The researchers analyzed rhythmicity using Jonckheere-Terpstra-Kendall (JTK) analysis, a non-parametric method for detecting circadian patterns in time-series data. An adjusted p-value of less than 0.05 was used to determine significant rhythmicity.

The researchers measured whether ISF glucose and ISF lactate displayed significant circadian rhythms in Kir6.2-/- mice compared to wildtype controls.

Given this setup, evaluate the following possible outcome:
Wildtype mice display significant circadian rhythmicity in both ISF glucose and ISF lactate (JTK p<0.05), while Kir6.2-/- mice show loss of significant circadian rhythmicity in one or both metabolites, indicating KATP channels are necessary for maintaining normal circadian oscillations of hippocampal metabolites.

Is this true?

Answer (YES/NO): NO